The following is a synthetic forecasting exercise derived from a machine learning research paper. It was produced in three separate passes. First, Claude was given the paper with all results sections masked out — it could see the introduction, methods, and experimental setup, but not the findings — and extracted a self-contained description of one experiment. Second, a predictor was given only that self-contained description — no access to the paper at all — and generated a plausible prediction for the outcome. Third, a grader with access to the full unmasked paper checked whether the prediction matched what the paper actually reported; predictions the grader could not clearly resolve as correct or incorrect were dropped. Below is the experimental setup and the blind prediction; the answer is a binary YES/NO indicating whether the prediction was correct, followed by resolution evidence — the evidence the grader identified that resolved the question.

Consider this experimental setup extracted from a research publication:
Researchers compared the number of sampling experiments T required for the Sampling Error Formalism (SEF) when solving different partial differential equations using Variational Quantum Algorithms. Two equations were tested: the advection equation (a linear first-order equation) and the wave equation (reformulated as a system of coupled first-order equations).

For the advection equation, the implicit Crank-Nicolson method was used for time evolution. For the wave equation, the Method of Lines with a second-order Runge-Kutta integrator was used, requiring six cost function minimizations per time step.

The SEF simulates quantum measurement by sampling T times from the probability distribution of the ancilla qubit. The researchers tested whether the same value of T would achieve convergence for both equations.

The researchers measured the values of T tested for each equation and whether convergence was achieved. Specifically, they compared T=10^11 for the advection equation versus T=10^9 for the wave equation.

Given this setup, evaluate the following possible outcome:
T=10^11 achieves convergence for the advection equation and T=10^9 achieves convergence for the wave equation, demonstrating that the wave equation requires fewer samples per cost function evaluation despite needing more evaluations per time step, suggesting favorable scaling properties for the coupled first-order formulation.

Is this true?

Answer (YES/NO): NO